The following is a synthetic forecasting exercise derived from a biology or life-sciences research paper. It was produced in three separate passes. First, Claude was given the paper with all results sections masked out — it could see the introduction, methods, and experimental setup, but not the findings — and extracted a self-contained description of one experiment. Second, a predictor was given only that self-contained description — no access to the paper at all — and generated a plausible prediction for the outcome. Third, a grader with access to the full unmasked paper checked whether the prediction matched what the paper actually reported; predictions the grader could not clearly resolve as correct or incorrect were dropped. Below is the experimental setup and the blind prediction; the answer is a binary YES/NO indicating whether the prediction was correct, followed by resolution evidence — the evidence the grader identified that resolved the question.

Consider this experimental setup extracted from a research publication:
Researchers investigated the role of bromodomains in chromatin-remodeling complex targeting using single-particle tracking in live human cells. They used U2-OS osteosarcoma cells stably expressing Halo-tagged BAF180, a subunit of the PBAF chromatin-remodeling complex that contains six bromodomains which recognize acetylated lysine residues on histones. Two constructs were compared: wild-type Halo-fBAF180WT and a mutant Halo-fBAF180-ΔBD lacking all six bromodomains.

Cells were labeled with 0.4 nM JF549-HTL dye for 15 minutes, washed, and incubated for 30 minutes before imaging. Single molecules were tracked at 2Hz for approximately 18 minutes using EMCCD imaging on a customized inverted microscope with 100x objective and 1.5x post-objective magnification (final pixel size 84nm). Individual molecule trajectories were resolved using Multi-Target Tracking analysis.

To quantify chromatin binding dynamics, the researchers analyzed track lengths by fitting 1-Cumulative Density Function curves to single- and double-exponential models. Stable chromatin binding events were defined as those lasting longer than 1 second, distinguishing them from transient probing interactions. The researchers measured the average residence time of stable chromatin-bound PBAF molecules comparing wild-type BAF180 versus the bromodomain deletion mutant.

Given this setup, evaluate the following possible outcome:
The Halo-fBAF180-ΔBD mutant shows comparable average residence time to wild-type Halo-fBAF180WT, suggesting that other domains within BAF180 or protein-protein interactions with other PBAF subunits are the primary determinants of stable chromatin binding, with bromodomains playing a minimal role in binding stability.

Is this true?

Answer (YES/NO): NO